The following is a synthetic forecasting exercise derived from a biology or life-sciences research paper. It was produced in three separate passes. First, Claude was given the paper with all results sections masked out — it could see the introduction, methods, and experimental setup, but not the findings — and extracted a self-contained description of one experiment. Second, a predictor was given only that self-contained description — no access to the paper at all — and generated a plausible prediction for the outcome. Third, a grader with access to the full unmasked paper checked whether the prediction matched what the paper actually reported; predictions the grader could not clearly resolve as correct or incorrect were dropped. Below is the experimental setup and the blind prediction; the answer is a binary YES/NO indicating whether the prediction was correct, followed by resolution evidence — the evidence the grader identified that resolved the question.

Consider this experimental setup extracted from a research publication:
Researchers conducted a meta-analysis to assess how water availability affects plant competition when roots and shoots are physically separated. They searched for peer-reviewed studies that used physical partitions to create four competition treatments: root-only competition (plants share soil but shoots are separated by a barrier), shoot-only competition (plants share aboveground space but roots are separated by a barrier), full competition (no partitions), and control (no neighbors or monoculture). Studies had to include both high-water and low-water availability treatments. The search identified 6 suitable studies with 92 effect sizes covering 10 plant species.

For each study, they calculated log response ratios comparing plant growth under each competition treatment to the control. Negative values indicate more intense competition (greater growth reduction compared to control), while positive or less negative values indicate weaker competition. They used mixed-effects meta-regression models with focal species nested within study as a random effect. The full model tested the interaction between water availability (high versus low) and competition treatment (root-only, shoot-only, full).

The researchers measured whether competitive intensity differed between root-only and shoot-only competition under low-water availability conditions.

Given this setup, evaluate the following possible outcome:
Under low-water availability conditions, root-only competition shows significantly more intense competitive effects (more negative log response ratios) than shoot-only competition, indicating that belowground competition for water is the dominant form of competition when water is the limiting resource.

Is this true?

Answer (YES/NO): YES